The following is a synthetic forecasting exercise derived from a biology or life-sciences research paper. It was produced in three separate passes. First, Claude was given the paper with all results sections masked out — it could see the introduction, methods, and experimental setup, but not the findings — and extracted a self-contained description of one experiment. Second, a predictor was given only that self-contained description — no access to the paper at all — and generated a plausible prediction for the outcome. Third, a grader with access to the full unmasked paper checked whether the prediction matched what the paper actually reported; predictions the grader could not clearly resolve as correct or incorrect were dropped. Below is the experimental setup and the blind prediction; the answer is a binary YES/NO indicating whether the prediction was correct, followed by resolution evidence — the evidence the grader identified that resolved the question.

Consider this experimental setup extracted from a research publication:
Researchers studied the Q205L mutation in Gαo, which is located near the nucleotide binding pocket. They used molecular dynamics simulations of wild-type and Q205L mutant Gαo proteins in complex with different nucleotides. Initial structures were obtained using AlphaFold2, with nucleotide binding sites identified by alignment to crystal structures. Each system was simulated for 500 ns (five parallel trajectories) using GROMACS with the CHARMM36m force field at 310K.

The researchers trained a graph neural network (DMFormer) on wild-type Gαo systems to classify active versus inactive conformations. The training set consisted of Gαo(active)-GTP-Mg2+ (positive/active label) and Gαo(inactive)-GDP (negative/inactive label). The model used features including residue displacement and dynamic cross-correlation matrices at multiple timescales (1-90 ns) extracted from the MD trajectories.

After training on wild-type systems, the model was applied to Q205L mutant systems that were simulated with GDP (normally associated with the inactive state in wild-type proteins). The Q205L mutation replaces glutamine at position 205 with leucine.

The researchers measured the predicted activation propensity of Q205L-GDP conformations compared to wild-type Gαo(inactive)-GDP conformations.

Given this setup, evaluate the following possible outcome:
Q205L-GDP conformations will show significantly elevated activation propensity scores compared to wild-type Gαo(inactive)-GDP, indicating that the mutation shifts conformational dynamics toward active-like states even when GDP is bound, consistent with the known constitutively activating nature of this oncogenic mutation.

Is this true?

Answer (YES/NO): YES